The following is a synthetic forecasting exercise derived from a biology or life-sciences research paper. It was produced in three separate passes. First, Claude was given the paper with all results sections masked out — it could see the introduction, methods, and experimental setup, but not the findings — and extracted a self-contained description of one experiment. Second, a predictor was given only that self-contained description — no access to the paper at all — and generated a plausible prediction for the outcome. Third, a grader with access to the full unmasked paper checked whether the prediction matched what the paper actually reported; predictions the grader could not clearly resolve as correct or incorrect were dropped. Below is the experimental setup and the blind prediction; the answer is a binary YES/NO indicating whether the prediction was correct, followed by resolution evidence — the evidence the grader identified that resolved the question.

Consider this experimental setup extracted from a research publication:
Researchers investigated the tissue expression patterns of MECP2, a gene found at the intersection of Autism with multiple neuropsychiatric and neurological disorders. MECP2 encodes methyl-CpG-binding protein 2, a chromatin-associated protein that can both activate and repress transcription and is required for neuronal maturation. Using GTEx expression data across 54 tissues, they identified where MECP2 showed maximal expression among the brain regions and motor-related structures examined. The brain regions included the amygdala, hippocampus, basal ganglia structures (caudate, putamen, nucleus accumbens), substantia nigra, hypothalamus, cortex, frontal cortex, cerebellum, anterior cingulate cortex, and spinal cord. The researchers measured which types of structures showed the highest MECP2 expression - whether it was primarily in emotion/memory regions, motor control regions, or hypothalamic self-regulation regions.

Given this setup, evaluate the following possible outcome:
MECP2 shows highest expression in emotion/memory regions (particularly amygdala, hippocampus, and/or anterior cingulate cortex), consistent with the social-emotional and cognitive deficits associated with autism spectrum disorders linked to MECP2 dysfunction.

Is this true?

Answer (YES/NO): NO